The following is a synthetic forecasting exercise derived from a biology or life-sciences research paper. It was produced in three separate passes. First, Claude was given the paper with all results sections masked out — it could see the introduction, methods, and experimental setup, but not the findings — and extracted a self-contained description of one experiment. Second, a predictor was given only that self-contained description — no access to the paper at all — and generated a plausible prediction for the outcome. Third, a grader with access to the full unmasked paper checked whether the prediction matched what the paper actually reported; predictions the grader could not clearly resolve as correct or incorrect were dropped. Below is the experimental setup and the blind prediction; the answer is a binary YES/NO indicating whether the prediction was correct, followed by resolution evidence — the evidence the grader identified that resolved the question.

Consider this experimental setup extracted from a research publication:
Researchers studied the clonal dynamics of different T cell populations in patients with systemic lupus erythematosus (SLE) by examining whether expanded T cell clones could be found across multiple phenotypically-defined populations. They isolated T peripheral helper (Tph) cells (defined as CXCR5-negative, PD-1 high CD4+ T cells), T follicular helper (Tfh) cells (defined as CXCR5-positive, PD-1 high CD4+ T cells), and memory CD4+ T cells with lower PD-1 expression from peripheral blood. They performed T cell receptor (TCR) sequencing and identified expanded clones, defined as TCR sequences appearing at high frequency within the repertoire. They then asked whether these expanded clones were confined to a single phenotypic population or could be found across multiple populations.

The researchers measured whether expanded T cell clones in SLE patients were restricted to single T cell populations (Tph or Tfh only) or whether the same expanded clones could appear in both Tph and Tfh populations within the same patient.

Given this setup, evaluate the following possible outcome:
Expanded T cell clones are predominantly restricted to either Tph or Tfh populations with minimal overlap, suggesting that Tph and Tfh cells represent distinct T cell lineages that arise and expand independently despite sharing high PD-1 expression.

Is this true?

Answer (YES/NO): NO